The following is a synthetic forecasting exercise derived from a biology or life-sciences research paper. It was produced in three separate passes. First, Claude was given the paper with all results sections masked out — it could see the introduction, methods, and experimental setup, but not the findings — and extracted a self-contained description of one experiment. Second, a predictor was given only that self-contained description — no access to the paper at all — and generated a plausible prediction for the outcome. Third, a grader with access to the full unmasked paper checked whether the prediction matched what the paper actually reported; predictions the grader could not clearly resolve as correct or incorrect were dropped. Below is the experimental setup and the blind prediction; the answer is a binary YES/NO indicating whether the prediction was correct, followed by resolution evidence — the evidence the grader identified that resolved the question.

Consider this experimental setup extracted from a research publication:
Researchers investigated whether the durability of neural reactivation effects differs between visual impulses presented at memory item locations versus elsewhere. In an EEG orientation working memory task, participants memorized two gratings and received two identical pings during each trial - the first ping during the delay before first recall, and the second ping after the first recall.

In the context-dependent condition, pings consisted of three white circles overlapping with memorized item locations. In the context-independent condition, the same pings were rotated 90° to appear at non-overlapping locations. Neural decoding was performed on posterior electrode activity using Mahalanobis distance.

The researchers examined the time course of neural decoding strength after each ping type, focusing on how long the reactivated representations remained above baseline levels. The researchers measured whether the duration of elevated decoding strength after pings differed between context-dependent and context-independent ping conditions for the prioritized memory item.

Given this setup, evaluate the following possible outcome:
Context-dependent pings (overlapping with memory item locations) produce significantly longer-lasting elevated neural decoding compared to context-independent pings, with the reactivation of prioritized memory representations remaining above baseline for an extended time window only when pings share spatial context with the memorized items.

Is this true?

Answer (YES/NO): NO